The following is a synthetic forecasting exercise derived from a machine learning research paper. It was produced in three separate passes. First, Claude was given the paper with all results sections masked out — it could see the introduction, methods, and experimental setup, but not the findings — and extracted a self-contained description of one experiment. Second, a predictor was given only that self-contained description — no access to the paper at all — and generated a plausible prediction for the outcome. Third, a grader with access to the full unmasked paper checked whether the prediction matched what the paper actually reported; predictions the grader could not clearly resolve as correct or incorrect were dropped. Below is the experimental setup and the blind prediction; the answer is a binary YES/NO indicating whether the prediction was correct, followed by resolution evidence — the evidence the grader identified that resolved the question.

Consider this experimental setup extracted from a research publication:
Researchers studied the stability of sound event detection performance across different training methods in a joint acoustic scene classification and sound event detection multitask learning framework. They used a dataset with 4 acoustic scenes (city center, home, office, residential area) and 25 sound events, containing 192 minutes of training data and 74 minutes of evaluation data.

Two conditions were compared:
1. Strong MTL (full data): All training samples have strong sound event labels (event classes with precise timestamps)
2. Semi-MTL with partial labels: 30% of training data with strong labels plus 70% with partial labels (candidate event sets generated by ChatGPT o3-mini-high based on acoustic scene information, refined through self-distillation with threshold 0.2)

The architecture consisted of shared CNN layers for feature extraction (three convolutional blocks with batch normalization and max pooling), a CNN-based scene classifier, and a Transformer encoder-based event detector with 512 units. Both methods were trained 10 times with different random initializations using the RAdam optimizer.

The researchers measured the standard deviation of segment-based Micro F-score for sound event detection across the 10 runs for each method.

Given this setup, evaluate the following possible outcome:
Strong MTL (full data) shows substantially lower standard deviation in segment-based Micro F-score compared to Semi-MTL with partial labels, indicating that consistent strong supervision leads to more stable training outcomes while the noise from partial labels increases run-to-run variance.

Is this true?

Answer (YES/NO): YES